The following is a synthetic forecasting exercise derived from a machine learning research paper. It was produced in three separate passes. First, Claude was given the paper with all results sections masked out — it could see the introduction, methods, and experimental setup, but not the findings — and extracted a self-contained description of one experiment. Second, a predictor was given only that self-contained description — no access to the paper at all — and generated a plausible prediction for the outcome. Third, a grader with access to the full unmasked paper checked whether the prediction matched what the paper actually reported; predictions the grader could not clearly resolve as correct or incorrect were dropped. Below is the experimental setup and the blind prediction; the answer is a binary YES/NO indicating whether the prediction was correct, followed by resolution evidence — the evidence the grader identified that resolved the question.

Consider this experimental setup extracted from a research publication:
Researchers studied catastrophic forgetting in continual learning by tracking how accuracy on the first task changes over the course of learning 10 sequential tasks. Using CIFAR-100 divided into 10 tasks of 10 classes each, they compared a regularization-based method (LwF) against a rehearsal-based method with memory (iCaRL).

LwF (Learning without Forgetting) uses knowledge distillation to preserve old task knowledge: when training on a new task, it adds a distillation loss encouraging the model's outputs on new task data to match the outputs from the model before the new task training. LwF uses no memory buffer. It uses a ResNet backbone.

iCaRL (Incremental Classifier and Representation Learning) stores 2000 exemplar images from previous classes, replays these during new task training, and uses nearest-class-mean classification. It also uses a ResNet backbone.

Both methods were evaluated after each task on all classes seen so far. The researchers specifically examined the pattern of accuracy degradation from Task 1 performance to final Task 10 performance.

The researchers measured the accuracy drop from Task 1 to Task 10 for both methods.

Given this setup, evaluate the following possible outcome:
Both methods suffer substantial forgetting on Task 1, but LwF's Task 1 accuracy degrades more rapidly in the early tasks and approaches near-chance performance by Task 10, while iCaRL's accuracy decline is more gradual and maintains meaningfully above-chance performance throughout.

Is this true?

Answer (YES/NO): NO